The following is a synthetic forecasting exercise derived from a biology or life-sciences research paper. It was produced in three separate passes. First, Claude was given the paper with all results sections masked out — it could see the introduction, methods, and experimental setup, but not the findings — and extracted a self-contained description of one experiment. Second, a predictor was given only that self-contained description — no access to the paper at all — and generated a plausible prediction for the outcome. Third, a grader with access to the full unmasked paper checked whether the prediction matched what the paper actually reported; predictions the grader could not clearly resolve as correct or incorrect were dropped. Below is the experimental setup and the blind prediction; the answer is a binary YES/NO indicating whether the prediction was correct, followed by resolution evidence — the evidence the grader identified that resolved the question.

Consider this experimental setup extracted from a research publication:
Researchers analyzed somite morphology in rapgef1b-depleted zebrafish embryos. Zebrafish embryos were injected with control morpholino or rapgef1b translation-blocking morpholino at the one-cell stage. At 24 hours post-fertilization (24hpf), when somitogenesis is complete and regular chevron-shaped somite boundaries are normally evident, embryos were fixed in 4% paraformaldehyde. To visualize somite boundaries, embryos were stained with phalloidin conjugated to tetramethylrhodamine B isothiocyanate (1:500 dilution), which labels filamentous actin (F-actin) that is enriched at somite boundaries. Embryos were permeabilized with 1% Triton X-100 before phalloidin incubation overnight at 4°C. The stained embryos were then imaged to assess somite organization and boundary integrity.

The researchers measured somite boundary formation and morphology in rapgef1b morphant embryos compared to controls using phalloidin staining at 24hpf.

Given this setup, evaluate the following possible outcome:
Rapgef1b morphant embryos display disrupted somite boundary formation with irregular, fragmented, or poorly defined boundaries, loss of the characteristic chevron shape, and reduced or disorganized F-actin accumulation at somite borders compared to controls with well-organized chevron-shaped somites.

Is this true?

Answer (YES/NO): YES